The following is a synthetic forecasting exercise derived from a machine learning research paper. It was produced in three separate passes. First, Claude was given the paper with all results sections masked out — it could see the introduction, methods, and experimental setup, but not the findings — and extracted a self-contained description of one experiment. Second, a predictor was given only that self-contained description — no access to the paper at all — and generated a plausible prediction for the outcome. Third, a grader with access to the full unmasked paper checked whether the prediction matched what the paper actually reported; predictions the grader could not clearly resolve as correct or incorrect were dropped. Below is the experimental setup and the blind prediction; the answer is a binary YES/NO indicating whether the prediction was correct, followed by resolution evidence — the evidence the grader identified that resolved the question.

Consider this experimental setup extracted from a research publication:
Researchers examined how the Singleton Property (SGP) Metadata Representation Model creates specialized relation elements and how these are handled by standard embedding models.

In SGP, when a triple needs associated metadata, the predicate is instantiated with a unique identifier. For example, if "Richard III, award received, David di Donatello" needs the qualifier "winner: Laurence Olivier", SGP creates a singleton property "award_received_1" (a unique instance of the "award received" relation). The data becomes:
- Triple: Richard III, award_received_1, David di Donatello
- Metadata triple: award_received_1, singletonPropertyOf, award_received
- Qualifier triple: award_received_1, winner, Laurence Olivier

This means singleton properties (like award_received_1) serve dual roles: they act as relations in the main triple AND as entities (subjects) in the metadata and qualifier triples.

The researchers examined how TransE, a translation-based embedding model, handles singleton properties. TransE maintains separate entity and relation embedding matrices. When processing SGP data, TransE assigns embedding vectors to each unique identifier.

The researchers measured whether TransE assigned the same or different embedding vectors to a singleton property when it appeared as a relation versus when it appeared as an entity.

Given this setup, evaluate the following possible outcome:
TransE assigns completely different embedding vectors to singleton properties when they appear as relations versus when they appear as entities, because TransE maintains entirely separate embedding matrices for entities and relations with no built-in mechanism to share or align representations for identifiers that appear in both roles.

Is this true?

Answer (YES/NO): YES